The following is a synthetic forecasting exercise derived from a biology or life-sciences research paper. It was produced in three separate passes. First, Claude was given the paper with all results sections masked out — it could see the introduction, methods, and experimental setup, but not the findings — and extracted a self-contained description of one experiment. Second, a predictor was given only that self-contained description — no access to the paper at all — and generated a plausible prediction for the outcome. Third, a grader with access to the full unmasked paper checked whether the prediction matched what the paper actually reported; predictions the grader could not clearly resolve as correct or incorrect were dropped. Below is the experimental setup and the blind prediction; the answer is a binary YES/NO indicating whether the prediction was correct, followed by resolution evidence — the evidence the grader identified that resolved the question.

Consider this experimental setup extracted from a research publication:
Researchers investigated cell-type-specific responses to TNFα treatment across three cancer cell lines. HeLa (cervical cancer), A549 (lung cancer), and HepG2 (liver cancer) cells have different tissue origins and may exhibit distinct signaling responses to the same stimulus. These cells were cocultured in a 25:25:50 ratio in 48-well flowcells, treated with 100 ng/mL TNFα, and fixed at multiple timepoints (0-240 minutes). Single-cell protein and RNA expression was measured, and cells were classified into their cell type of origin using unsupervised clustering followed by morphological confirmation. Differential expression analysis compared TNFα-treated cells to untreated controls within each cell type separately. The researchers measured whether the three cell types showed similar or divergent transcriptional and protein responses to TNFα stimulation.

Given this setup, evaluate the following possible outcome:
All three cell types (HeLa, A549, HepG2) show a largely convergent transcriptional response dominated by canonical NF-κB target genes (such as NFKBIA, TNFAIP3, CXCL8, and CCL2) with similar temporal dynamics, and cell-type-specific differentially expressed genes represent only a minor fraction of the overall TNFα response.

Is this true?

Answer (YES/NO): NO